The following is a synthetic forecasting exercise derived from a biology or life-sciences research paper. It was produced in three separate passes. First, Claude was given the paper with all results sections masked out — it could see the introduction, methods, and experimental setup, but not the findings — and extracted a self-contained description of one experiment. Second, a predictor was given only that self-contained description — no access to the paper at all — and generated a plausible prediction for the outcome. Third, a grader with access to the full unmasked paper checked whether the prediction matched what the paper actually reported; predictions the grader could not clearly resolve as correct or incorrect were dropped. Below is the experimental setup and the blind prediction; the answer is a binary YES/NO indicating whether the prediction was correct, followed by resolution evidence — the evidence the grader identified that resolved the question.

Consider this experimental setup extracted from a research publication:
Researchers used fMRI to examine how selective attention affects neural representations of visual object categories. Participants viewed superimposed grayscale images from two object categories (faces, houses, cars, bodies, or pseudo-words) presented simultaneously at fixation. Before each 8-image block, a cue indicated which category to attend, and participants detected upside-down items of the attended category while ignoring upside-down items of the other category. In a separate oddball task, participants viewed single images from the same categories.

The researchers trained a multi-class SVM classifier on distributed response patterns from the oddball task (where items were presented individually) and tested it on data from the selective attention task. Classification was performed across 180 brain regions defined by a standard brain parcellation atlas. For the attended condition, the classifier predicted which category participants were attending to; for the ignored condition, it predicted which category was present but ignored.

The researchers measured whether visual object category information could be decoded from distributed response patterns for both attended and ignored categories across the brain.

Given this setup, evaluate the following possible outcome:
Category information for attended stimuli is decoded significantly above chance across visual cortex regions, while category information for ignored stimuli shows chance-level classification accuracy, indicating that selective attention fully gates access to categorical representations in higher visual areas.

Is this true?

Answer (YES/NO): NO